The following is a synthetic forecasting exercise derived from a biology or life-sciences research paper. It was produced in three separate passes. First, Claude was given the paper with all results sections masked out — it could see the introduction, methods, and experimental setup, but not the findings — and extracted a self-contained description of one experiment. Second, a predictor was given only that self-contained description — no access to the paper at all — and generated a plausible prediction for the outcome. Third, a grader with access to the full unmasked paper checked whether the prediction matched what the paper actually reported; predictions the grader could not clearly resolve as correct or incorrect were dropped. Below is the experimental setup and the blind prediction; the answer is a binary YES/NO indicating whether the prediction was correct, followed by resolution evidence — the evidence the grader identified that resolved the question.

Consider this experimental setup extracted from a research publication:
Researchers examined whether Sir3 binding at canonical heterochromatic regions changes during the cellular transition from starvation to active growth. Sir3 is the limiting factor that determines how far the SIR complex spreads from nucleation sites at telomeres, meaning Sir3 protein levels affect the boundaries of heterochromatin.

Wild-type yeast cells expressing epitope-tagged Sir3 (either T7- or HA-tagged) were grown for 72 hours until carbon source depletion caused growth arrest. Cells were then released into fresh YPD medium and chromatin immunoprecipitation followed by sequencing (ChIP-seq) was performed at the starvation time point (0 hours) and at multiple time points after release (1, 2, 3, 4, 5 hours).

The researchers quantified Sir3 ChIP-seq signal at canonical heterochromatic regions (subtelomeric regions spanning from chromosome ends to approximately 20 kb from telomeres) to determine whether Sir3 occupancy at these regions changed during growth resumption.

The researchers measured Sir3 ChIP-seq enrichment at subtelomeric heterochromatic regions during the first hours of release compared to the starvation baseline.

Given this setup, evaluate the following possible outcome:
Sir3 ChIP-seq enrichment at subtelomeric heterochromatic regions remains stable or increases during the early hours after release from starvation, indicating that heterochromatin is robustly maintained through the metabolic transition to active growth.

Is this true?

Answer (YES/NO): NO